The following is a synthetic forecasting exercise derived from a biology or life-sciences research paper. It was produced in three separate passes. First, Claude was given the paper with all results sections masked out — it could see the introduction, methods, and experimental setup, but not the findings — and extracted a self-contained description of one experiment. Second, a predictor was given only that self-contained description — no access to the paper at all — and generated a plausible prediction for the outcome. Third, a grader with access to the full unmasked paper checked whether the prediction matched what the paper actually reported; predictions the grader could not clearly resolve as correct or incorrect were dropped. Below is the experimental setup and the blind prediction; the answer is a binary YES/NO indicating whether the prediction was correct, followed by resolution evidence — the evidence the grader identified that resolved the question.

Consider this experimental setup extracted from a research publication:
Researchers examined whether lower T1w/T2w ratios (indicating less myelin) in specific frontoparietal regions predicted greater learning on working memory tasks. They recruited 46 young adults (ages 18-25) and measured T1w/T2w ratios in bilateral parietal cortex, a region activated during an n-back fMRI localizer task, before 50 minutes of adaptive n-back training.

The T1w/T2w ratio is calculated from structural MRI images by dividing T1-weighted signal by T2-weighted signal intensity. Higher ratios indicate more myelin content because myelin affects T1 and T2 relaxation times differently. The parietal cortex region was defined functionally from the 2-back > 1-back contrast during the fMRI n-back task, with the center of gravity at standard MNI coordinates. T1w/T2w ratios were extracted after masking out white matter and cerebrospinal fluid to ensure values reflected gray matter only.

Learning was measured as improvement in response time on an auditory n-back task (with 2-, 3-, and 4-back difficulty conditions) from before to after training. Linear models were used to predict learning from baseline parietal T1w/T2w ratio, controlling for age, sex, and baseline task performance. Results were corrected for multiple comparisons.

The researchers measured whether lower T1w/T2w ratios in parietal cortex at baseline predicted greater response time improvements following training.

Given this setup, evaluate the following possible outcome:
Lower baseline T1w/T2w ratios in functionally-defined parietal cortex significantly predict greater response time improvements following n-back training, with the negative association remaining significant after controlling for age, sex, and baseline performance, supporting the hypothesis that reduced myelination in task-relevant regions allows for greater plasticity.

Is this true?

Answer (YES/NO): YES